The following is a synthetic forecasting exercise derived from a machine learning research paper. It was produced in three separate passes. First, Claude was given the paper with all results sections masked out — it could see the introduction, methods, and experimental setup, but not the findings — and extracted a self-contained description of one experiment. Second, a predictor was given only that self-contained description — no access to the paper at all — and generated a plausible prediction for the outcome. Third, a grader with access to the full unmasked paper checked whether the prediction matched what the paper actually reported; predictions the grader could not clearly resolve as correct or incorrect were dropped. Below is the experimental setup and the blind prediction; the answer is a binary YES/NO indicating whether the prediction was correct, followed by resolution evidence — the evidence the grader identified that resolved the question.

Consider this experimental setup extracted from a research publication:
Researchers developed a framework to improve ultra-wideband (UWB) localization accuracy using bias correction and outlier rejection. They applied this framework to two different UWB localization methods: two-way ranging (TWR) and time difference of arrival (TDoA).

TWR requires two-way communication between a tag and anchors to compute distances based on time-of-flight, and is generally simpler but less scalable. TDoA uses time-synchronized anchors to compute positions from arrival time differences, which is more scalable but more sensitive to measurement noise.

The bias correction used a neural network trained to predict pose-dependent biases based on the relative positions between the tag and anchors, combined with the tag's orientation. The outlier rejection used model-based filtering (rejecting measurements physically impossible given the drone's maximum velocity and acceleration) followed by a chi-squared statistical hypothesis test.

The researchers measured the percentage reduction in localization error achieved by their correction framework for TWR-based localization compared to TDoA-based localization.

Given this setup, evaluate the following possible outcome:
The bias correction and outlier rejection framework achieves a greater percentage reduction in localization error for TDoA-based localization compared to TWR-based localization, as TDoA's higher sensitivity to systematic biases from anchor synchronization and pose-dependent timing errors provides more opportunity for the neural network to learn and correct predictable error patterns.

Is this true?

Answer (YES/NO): YES